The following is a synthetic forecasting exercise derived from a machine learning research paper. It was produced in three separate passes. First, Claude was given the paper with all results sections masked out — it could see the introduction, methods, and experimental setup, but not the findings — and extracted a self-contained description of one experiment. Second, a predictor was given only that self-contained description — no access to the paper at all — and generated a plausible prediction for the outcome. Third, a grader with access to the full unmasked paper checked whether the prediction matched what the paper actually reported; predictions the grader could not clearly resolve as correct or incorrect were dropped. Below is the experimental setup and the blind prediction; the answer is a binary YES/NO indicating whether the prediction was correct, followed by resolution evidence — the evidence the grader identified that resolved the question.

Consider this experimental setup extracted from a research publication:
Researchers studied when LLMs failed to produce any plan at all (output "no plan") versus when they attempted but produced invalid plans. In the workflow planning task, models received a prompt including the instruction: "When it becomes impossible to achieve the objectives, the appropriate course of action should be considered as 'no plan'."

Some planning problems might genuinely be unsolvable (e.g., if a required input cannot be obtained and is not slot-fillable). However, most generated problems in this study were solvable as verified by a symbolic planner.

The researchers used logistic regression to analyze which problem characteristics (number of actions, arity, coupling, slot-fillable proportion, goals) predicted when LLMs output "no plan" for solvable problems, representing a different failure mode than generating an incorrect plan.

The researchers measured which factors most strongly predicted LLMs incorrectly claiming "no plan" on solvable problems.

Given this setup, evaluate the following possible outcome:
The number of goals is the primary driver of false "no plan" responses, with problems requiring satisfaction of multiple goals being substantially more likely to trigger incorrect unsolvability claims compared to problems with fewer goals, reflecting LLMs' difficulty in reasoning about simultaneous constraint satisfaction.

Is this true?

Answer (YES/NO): NO